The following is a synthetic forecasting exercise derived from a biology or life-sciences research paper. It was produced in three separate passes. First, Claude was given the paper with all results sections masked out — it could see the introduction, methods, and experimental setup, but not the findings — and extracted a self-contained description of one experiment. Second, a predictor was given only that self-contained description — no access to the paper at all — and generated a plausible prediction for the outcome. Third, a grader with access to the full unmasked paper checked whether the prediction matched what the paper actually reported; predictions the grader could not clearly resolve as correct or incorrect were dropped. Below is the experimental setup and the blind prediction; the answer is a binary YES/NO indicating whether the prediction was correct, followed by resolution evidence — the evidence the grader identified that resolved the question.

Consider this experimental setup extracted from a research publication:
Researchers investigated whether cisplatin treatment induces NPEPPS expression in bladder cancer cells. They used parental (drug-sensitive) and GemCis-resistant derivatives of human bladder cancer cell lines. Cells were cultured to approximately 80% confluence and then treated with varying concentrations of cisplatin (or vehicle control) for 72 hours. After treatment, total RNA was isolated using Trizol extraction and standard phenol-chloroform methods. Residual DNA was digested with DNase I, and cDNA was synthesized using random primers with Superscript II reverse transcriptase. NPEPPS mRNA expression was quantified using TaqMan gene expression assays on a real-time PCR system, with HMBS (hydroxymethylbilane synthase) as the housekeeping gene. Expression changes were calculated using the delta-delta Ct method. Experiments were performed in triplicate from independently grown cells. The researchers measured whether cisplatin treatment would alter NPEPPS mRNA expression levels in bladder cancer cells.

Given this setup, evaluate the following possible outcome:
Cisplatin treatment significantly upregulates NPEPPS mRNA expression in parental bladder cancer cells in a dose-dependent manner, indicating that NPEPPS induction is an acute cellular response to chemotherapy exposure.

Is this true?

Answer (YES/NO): YES